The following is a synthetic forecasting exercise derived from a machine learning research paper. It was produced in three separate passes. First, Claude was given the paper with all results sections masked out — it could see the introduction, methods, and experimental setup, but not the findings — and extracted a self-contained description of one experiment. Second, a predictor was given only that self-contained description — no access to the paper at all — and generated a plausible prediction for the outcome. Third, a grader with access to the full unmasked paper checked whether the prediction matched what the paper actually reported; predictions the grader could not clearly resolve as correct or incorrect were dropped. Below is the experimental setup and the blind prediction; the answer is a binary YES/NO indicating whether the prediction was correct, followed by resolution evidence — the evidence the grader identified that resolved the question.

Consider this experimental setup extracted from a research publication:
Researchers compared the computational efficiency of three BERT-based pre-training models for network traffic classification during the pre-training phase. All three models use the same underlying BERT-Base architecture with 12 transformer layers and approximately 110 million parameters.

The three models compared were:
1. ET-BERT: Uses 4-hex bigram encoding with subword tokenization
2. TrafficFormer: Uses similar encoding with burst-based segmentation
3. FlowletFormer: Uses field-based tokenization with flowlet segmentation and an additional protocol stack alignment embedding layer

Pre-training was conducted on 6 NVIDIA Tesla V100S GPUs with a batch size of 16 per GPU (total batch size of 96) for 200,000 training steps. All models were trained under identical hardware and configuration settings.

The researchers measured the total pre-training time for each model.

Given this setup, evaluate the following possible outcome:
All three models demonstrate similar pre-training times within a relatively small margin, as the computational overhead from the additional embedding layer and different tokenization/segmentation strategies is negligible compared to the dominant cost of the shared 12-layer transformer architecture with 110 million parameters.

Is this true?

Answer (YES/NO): YES